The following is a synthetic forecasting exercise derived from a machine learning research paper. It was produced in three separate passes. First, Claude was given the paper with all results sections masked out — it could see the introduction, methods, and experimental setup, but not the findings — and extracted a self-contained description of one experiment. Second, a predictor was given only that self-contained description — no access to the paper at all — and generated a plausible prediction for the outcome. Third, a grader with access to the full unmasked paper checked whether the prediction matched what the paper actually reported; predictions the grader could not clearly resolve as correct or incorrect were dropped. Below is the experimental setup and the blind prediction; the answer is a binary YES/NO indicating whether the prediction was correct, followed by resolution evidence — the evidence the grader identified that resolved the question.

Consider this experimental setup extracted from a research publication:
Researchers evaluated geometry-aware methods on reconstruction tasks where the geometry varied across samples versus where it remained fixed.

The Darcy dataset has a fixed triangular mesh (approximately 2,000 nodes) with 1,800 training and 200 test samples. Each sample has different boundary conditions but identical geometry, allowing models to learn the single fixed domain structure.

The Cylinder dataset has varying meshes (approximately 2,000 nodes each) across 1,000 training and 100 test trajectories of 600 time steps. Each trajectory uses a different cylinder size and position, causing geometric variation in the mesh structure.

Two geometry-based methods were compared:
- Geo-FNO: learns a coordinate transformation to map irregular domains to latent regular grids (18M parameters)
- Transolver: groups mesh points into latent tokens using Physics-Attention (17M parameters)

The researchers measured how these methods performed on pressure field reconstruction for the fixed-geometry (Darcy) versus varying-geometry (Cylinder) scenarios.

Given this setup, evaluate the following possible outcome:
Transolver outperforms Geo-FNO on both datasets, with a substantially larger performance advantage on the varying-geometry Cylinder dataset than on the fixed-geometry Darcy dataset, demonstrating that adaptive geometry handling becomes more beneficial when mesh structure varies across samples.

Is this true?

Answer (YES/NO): NO